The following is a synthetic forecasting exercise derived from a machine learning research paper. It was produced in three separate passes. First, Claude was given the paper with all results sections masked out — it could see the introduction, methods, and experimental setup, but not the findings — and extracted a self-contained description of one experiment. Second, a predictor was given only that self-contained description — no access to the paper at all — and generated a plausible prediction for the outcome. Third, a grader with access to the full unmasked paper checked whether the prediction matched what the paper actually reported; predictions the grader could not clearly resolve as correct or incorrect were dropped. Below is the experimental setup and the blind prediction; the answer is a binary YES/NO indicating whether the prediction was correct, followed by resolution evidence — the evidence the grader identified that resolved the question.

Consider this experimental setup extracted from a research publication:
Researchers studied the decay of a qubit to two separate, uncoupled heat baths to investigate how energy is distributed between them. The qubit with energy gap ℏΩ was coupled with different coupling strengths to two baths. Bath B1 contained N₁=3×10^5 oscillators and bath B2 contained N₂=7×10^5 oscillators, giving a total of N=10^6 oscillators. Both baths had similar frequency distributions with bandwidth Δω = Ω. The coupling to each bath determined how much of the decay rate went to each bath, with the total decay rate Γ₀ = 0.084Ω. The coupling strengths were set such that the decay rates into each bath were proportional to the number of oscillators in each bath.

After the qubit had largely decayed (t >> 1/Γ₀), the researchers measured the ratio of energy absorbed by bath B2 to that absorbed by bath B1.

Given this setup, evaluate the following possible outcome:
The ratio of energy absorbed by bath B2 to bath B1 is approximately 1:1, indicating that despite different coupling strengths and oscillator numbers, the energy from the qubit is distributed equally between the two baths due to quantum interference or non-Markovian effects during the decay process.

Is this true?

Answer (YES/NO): NO